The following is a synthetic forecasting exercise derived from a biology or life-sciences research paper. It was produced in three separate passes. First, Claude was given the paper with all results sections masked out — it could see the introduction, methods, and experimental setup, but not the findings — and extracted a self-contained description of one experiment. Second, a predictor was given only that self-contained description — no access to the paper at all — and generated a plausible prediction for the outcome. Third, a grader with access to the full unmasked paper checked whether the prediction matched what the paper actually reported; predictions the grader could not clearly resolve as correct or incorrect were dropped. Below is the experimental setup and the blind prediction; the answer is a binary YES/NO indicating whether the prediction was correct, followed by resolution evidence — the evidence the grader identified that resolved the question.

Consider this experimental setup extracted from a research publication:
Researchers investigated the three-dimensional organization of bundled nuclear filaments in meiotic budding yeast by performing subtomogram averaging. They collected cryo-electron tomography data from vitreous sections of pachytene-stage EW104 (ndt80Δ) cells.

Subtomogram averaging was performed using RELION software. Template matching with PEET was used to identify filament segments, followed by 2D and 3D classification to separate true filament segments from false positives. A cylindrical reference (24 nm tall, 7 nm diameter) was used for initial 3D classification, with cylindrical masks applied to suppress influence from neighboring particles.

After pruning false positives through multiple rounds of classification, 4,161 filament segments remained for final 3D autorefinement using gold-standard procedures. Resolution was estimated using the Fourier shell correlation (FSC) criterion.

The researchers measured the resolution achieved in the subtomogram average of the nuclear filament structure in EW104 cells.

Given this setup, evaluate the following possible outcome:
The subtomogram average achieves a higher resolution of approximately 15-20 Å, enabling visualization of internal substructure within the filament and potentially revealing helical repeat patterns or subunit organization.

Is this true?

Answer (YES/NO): NO